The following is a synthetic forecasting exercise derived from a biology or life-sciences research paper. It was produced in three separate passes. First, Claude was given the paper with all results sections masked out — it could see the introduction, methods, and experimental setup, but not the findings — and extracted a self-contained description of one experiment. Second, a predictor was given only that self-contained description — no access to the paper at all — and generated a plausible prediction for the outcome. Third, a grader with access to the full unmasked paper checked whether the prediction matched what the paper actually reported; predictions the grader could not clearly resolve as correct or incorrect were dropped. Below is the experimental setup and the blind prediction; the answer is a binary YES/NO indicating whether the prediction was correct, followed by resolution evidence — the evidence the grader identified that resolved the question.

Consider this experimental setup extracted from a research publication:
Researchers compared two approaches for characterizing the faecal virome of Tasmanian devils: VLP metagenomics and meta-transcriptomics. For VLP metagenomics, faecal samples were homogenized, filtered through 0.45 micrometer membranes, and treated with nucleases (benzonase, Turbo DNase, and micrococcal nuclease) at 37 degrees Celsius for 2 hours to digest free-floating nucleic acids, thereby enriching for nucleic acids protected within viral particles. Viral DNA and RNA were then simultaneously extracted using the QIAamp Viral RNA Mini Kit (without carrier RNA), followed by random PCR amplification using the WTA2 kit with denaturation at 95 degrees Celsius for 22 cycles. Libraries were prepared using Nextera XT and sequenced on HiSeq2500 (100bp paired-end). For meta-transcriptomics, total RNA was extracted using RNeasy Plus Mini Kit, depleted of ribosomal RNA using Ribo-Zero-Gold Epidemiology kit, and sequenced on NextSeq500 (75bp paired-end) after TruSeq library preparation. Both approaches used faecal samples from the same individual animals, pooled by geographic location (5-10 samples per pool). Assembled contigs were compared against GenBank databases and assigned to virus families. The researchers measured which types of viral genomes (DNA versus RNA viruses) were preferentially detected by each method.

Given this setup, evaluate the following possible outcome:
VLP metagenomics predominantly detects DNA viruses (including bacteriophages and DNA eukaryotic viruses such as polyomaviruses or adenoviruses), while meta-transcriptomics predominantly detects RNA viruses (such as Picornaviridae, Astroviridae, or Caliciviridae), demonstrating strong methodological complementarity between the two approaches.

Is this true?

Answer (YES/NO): YES